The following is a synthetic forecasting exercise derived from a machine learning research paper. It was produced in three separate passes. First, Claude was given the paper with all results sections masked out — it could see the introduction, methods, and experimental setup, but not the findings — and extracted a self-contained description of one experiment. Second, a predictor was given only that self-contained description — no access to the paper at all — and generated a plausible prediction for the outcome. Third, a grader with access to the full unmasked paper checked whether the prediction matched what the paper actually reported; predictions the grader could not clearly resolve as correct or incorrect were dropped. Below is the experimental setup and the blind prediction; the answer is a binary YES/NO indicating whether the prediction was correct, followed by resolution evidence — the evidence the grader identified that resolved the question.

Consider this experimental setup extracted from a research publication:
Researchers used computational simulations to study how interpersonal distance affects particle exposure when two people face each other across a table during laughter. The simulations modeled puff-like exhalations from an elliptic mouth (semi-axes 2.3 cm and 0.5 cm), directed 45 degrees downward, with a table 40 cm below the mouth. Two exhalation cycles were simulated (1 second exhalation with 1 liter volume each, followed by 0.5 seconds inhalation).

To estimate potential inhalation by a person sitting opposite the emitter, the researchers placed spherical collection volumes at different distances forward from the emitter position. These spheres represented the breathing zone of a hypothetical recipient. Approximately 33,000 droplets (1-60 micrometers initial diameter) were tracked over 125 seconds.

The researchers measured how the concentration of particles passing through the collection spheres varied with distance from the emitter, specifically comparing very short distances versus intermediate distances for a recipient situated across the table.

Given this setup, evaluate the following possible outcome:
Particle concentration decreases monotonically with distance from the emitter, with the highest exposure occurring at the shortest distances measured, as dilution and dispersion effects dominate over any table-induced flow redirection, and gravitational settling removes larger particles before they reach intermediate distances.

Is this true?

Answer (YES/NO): NO